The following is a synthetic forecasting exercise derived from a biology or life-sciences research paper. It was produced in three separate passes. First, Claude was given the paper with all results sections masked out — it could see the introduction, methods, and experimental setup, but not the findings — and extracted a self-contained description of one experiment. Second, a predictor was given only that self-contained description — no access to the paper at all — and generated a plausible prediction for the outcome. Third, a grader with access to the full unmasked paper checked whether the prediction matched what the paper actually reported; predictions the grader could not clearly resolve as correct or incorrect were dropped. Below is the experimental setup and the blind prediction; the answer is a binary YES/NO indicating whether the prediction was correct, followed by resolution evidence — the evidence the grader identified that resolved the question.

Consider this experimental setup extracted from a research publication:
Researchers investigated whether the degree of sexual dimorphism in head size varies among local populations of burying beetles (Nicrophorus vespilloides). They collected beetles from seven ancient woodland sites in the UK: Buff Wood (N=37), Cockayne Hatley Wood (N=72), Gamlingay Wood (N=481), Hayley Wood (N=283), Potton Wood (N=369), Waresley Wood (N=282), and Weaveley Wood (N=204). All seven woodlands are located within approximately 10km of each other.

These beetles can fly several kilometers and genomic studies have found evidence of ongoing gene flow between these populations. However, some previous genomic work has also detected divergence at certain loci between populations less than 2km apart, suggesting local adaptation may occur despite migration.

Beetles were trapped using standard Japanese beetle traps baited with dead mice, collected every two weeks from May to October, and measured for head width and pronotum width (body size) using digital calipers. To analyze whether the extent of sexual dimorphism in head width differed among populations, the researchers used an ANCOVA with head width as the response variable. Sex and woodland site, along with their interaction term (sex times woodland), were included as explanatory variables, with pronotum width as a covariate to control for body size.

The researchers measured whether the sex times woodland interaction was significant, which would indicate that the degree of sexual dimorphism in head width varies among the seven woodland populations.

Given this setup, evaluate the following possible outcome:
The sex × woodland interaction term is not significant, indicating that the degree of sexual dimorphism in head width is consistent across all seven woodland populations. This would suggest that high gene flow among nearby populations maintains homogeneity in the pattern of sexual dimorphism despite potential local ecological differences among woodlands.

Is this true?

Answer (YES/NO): NO